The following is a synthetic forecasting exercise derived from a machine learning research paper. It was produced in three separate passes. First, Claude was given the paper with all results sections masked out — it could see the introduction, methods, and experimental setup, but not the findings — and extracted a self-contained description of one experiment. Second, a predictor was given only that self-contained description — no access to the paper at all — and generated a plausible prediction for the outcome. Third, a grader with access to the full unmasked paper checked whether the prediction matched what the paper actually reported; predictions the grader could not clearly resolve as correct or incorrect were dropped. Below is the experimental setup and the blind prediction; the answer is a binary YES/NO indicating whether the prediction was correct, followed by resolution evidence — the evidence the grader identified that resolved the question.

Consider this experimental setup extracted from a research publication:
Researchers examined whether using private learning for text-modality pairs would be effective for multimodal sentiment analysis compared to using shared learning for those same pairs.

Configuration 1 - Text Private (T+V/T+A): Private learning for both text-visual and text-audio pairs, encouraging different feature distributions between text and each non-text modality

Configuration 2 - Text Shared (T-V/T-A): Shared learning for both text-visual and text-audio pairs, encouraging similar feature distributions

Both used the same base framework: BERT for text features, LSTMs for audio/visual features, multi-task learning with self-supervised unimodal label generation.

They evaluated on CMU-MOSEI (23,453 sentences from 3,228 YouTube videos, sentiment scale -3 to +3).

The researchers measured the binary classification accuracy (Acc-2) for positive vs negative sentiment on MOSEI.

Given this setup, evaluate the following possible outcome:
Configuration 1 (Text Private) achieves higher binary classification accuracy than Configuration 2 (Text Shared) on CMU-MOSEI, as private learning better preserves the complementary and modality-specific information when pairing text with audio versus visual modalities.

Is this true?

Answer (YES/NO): NO